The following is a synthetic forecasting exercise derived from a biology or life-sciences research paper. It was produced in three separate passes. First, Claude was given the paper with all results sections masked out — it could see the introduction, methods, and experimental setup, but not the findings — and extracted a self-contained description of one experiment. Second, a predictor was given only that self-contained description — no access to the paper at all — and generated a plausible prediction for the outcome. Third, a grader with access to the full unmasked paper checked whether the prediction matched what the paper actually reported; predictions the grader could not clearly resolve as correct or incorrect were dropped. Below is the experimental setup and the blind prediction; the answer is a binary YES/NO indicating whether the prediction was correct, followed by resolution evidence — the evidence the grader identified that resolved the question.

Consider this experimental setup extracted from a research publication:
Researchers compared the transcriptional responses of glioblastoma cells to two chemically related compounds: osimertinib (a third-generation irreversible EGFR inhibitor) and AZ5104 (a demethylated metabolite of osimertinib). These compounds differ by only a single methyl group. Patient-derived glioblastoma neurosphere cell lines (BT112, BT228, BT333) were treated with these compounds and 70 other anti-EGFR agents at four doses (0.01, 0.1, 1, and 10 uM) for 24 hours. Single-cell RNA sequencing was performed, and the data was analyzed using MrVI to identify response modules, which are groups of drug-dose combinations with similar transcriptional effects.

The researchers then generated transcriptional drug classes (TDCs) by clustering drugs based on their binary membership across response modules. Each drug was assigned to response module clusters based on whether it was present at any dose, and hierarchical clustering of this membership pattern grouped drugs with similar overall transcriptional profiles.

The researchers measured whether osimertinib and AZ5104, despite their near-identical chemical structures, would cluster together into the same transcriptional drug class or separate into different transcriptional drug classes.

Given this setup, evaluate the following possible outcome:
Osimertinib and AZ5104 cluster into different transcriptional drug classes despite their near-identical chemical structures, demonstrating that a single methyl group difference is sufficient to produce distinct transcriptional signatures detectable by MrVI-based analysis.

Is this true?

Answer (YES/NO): YES